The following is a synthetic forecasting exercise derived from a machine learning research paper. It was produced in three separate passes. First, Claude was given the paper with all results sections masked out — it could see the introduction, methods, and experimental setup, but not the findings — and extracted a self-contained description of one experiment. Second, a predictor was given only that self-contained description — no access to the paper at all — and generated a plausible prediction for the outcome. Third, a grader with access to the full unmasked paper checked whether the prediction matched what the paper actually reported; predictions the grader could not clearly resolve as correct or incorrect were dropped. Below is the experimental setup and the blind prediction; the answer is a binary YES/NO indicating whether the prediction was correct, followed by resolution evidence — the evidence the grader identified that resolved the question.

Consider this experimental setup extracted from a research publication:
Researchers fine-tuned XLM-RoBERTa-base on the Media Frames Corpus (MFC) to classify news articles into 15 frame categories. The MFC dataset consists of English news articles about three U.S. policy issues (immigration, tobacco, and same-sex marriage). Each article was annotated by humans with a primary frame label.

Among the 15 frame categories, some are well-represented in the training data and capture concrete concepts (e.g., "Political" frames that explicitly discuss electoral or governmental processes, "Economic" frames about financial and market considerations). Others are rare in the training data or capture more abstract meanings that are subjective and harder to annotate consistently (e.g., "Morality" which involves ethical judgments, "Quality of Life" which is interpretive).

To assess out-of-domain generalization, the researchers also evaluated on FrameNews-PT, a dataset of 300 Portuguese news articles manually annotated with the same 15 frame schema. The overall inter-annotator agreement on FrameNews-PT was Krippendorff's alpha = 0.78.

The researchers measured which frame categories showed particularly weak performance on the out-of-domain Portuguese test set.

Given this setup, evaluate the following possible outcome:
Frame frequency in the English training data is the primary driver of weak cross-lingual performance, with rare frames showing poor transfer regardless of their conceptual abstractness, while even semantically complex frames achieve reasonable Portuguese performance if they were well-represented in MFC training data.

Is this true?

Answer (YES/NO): NO